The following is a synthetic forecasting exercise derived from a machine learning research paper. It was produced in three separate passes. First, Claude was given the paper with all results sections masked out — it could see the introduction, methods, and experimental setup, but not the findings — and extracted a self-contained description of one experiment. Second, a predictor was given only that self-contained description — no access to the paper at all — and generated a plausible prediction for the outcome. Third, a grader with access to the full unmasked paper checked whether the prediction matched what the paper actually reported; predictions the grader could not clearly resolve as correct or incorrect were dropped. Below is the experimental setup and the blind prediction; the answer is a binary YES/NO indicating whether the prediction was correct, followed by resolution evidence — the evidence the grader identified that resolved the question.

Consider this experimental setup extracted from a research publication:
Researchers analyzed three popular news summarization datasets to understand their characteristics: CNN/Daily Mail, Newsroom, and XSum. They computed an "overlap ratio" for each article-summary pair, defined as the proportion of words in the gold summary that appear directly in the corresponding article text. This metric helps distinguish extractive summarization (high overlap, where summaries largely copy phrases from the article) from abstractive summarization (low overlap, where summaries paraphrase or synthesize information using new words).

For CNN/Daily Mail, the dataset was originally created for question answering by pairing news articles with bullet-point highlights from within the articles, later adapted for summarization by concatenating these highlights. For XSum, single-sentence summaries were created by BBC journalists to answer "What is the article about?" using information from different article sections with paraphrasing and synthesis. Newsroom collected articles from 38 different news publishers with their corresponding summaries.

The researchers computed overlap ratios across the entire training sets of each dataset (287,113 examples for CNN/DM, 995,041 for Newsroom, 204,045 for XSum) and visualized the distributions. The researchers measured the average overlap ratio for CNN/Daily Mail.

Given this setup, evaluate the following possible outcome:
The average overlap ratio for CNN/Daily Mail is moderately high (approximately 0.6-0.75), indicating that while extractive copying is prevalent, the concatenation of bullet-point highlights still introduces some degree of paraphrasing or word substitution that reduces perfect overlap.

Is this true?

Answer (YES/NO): NO